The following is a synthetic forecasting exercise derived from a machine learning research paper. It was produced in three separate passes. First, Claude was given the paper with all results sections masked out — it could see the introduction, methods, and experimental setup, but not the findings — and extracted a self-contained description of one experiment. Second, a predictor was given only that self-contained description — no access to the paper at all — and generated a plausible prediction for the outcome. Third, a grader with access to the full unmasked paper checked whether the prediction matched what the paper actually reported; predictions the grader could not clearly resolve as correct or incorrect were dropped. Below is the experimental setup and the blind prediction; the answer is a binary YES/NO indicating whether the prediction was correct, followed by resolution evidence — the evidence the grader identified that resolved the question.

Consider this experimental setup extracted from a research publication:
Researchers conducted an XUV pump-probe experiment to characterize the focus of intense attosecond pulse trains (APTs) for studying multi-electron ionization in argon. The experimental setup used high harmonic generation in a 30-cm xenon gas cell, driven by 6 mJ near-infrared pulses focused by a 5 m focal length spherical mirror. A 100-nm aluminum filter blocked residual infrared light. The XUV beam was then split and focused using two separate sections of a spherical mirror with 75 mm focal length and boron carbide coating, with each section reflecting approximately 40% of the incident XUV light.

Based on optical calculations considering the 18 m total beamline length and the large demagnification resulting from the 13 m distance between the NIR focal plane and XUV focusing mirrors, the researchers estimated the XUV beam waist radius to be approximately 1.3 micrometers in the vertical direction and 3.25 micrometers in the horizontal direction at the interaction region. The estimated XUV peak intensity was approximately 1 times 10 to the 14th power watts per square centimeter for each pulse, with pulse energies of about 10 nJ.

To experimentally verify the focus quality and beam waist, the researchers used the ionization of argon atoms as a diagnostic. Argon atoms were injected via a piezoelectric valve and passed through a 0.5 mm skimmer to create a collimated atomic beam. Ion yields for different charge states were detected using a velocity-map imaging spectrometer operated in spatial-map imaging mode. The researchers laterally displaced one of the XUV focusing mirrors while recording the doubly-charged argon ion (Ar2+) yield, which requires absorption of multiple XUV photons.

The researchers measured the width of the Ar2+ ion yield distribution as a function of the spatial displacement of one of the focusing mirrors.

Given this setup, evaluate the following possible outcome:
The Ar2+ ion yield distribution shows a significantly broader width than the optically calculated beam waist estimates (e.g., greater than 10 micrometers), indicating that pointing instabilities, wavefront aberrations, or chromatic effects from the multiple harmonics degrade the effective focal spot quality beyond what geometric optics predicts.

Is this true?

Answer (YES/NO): NO